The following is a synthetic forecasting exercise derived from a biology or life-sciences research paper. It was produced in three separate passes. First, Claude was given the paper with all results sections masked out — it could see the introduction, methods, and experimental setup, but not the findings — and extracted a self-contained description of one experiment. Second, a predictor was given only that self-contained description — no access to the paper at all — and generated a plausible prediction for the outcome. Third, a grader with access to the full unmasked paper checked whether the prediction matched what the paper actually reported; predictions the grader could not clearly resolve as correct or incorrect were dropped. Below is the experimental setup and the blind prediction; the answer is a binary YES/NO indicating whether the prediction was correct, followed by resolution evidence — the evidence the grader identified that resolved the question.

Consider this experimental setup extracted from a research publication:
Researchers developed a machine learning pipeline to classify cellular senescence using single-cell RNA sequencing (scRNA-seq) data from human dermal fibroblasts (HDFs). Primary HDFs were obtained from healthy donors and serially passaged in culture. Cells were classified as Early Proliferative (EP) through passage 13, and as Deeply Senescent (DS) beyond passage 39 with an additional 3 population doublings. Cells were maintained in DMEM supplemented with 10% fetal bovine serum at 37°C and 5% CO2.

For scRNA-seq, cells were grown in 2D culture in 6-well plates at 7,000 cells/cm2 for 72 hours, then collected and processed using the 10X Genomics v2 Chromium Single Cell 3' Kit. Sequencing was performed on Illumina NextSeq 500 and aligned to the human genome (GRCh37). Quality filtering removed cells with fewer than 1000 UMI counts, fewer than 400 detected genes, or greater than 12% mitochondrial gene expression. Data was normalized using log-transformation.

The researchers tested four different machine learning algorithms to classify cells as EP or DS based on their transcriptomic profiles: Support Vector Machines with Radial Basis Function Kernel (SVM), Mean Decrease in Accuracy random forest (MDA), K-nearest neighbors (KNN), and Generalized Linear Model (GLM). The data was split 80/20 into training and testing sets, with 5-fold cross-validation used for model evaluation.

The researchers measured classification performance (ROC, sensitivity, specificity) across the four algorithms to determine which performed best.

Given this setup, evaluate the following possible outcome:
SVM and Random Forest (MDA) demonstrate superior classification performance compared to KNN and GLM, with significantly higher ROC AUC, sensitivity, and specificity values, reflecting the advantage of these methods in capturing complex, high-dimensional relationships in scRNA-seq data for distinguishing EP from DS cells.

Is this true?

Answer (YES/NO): NO